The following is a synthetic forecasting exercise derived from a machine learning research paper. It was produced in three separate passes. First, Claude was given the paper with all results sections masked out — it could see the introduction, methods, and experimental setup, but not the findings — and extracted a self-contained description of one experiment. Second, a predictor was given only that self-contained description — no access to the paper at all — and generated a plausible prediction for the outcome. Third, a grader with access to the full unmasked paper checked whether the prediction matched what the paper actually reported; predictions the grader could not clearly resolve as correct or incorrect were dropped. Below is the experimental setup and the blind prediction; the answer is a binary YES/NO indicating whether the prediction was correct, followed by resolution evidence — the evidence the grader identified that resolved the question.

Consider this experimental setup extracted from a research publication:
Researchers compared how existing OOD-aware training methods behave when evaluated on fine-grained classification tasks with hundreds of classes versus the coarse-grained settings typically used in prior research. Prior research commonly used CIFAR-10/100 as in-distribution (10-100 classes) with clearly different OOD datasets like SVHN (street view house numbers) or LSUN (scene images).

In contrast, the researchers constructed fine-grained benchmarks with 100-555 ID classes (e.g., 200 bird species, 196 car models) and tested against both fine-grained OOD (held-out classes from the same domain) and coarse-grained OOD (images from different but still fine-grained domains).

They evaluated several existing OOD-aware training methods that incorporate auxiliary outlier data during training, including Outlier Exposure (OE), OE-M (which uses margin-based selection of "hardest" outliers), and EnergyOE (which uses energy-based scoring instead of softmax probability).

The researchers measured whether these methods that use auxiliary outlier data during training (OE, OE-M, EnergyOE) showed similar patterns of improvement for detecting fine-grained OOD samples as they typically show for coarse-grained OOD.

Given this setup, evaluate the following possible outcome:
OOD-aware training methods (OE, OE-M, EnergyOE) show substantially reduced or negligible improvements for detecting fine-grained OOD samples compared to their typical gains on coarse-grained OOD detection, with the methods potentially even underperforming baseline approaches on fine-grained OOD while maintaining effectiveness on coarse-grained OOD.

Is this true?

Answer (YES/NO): YES